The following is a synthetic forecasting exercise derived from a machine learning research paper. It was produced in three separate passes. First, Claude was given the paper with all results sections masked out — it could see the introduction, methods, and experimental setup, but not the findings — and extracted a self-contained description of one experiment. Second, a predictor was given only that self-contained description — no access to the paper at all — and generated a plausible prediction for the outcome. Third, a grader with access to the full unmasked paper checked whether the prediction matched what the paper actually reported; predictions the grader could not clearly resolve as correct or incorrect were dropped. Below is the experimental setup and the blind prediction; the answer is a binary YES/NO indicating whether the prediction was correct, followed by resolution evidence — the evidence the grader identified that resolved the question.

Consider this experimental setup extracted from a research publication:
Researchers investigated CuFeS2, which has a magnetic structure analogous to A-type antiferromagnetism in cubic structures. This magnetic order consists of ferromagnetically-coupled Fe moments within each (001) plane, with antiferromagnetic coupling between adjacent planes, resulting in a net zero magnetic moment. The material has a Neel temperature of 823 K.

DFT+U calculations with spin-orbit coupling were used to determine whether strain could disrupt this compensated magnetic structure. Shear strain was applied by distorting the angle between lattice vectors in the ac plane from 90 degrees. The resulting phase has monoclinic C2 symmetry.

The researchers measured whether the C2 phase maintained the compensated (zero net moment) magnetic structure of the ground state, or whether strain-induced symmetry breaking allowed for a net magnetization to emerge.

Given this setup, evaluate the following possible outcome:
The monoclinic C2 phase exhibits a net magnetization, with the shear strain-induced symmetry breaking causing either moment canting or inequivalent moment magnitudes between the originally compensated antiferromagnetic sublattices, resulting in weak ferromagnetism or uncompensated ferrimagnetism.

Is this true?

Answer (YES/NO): YES